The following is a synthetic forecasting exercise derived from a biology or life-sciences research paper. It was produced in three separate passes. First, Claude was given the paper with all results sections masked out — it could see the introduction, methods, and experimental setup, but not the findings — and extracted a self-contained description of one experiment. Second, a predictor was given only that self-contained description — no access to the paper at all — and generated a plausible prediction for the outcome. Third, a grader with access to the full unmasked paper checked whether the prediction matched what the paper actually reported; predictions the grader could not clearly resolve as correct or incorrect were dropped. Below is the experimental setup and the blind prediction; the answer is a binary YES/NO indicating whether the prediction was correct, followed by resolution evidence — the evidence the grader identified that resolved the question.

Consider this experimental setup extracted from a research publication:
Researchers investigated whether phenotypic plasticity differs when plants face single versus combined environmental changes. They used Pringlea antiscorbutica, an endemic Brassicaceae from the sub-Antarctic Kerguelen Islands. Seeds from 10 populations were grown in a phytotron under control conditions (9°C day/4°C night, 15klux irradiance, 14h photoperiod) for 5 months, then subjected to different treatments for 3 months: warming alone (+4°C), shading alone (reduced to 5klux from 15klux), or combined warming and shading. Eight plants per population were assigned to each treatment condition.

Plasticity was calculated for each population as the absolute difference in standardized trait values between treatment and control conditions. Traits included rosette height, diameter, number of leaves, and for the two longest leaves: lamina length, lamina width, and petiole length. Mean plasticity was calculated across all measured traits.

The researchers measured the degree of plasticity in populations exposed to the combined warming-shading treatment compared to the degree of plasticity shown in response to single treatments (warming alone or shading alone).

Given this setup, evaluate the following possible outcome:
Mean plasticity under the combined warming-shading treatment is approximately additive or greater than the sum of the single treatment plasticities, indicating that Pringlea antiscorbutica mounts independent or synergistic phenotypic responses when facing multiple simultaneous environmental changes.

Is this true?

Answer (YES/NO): NO